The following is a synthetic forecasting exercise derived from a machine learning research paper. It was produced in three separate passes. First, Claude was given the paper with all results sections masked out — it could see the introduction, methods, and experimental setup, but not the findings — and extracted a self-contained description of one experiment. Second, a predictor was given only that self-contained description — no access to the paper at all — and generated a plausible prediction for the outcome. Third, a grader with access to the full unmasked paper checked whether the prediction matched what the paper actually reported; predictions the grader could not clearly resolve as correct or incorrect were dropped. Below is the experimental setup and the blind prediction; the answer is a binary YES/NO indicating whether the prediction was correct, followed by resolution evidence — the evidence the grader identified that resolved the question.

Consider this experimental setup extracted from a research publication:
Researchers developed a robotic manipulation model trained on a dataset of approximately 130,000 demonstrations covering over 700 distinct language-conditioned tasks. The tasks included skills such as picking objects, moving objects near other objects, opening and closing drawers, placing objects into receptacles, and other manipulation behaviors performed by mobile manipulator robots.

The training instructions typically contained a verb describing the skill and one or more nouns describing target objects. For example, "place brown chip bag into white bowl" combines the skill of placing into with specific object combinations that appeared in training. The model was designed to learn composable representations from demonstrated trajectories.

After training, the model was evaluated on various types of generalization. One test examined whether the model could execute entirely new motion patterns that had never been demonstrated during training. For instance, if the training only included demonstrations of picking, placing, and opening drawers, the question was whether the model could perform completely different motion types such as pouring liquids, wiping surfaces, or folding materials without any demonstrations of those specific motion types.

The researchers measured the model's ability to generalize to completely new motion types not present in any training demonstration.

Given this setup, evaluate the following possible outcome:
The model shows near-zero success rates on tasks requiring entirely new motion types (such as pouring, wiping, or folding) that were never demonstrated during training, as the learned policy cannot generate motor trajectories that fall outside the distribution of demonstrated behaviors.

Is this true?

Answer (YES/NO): YES